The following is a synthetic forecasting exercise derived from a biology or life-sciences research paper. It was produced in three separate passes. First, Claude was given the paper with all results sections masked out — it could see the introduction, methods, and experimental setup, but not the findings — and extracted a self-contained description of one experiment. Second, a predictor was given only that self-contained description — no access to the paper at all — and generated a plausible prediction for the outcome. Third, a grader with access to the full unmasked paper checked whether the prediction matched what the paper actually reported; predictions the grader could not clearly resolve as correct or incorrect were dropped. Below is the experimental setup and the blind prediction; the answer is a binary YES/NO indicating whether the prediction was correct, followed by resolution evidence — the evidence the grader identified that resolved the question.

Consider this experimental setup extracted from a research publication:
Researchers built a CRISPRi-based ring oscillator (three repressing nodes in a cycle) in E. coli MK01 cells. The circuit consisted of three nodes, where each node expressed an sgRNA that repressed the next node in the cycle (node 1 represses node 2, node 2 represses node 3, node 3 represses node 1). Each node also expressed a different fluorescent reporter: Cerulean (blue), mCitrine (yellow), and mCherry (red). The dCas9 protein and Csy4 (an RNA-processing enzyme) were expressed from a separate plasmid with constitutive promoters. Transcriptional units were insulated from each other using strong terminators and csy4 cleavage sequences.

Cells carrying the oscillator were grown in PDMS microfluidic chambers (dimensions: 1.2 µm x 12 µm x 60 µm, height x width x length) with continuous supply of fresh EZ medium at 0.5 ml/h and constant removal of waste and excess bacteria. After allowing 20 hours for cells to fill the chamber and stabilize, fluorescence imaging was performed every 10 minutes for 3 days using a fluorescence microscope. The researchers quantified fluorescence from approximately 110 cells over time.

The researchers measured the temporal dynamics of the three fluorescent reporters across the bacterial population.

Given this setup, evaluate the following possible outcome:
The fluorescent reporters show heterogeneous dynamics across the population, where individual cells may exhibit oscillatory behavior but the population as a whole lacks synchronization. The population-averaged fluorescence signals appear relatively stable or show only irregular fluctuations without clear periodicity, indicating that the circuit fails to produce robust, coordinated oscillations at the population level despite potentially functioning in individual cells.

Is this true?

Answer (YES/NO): NO